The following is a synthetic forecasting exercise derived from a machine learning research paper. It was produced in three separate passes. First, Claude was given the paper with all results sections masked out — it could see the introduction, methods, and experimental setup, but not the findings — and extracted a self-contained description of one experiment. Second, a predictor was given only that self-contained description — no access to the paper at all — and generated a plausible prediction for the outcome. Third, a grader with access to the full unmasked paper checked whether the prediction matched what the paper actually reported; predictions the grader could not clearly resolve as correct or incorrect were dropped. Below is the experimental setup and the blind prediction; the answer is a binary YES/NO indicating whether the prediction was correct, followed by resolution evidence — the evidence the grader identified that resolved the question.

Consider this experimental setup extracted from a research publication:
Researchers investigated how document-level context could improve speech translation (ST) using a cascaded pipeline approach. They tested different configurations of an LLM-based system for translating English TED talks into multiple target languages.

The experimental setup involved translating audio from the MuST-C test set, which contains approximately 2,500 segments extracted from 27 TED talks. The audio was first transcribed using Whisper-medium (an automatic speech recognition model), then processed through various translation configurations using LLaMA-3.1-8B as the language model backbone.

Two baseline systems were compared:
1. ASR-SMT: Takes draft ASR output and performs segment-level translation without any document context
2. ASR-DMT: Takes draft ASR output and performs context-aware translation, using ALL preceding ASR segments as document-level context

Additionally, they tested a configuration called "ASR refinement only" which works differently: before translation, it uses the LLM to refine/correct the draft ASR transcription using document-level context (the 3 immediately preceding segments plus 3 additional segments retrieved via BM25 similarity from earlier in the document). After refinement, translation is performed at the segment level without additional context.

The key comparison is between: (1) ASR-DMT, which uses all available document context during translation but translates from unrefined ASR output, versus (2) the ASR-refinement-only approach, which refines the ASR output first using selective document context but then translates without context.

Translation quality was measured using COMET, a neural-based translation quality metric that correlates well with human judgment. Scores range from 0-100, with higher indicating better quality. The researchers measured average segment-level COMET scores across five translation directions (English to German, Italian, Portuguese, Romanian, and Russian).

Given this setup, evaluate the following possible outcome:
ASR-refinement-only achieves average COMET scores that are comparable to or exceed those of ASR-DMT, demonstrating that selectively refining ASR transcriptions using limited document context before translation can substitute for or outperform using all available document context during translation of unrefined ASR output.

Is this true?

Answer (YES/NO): YES